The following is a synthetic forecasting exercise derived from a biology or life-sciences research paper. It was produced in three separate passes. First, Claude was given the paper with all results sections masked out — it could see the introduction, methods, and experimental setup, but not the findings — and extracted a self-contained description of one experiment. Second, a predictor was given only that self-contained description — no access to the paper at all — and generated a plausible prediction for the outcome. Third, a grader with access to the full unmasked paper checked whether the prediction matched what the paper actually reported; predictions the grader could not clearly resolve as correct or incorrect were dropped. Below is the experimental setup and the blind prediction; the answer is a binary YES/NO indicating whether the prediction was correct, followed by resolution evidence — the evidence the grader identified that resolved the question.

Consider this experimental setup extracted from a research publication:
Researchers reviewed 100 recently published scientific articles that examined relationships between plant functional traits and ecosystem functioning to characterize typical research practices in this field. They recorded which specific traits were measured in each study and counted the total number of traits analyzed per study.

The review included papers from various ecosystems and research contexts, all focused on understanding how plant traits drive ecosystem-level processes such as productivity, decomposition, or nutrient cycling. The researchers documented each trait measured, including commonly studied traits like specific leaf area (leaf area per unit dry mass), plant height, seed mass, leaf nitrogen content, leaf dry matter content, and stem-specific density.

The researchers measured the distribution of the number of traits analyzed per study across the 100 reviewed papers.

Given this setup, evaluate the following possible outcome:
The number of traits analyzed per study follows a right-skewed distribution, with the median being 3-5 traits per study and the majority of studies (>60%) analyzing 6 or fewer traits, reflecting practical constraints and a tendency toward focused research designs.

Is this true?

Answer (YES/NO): NO